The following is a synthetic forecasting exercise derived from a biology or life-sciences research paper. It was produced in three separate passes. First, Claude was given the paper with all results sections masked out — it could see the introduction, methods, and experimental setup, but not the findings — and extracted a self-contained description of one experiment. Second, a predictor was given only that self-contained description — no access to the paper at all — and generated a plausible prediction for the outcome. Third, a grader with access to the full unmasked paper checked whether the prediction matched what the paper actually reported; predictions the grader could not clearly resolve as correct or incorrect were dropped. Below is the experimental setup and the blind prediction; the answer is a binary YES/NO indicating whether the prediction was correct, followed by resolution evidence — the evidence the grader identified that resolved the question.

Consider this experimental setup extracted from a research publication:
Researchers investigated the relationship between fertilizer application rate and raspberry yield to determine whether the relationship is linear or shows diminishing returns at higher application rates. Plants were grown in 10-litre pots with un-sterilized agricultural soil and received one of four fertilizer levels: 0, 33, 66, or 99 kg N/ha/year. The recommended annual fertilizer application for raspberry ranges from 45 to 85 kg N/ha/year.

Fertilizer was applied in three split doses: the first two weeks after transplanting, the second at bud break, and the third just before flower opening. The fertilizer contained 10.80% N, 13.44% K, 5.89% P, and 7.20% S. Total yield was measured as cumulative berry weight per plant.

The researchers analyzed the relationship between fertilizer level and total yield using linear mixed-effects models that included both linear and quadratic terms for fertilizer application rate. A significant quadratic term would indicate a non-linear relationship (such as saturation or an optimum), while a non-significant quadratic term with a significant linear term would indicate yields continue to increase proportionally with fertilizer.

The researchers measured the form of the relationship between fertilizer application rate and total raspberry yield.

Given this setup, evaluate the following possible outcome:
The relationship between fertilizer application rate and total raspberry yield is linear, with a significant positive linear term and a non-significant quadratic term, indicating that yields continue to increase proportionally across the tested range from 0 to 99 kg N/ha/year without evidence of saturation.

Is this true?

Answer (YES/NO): YES